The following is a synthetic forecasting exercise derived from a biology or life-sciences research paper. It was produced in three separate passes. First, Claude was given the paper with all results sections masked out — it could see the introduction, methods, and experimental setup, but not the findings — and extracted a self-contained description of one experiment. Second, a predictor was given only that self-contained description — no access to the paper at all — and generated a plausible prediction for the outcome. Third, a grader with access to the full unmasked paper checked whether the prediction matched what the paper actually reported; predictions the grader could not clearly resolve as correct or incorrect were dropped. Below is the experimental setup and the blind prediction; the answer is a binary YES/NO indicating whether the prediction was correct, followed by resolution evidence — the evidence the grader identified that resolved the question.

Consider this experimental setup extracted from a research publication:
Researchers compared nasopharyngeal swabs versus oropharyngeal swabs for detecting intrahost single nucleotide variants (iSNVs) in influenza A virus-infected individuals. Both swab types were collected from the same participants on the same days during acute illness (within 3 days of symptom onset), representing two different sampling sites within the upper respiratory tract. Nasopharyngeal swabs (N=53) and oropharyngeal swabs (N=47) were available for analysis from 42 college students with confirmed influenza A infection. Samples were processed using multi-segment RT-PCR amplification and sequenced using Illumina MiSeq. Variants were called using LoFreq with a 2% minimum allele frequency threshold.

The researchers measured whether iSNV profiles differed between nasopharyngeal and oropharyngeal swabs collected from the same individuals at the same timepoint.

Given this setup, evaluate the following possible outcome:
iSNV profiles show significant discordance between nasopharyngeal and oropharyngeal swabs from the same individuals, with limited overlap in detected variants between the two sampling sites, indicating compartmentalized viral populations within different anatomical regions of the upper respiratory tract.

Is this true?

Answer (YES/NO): NO